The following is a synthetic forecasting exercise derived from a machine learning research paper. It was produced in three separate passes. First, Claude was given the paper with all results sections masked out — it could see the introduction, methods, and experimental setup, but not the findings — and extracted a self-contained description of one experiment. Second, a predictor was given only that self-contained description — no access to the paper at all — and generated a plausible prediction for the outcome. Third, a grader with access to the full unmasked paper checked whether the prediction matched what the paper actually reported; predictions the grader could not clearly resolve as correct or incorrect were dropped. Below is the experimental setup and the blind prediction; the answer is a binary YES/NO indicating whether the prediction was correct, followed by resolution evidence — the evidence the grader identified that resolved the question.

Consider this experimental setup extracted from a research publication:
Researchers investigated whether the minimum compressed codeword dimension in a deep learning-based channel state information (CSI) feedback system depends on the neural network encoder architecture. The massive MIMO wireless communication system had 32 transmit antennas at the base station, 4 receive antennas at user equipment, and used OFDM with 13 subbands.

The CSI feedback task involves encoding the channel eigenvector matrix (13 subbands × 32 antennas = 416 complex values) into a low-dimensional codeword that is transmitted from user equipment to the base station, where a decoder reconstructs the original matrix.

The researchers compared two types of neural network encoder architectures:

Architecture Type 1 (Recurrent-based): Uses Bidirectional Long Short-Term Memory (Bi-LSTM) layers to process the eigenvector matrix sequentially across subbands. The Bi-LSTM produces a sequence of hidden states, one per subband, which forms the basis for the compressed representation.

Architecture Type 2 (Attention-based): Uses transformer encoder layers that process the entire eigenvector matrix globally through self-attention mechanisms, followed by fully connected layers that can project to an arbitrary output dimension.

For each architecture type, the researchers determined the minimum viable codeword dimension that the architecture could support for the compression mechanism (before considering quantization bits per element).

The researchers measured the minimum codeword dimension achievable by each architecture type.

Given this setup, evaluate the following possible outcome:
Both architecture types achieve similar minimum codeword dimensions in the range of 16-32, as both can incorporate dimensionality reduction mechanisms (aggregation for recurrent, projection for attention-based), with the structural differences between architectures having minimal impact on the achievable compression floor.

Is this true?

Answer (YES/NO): NO